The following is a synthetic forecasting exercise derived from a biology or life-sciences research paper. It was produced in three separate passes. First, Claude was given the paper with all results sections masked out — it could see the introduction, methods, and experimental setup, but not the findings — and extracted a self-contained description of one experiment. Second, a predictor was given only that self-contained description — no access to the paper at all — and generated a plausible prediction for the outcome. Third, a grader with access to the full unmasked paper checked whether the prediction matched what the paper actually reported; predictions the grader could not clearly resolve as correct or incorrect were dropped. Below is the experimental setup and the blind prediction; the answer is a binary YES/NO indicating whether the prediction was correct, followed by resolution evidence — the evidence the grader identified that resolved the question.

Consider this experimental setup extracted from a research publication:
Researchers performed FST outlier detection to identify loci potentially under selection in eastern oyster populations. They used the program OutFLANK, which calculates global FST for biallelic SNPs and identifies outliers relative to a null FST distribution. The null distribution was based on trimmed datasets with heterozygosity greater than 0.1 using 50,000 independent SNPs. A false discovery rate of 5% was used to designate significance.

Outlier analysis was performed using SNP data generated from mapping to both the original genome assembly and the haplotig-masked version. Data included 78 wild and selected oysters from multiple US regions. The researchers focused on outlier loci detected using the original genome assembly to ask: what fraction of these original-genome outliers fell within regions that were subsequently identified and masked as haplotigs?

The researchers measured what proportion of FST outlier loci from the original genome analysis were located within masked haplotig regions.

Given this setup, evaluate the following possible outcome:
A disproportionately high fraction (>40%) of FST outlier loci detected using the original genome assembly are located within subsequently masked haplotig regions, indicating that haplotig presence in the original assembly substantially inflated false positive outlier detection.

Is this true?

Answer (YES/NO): NO